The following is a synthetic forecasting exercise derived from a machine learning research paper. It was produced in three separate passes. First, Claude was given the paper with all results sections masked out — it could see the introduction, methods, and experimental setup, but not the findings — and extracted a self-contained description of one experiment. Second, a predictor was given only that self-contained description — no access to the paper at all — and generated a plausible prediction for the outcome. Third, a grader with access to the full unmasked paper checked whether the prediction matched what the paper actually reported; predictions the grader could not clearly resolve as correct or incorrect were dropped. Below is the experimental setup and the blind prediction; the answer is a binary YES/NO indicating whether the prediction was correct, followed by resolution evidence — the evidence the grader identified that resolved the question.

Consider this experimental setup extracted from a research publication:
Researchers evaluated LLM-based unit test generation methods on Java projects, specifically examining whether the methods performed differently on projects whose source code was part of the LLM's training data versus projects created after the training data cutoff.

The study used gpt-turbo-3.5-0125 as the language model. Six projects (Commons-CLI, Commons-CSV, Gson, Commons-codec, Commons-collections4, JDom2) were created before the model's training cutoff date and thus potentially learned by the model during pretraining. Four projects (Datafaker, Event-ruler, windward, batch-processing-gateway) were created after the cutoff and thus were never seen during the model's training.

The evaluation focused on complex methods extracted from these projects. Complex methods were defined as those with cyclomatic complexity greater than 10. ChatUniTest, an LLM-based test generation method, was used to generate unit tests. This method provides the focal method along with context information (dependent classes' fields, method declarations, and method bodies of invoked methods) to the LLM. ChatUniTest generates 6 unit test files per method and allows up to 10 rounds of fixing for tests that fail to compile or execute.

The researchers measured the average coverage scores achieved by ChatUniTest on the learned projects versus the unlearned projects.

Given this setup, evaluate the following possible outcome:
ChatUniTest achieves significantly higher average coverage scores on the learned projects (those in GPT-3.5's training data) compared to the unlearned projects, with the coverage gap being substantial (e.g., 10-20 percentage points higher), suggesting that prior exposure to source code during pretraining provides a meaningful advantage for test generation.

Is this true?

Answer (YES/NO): YES